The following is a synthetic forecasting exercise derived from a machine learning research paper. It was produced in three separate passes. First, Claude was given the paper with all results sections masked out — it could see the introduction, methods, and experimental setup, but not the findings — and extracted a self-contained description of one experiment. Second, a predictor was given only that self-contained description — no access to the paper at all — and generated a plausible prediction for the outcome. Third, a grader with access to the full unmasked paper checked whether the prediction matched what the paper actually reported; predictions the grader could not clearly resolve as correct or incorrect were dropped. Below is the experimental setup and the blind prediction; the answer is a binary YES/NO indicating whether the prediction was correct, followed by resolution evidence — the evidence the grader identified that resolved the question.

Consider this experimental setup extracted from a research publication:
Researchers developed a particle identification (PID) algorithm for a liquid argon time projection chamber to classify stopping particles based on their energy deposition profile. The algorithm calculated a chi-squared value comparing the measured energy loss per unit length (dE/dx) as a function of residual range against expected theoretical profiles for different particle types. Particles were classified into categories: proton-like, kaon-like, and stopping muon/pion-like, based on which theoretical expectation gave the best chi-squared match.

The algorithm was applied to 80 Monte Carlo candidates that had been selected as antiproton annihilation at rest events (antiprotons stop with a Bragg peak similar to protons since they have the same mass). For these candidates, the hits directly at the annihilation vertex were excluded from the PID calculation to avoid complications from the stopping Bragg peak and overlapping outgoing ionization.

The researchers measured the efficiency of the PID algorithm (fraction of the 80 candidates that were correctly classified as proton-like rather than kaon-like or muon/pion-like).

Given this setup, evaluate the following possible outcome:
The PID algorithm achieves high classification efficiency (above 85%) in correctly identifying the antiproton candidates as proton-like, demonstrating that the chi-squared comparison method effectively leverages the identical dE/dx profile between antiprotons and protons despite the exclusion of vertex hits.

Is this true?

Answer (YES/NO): YES